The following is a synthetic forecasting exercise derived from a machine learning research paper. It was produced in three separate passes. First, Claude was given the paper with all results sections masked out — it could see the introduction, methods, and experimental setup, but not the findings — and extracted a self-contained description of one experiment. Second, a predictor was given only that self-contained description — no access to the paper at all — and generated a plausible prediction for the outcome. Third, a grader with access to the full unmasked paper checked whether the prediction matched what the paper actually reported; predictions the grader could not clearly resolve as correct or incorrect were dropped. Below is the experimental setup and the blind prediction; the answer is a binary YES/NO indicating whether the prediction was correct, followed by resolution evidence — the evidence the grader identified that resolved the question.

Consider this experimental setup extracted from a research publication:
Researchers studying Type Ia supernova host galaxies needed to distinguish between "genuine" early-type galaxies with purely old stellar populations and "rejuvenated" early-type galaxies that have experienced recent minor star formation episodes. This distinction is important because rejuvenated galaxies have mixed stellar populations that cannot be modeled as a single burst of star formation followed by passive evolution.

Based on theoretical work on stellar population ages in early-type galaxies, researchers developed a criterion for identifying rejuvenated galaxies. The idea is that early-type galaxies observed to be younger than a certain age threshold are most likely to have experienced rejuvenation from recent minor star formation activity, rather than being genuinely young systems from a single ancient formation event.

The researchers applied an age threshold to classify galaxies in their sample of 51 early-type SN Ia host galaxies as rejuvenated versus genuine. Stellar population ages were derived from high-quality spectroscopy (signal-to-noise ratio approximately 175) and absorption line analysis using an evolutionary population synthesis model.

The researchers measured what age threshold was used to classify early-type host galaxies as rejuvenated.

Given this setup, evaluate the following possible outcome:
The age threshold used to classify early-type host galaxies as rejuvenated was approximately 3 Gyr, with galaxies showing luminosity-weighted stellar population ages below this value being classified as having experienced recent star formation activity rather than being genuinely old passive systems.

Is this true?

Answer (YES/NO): NO